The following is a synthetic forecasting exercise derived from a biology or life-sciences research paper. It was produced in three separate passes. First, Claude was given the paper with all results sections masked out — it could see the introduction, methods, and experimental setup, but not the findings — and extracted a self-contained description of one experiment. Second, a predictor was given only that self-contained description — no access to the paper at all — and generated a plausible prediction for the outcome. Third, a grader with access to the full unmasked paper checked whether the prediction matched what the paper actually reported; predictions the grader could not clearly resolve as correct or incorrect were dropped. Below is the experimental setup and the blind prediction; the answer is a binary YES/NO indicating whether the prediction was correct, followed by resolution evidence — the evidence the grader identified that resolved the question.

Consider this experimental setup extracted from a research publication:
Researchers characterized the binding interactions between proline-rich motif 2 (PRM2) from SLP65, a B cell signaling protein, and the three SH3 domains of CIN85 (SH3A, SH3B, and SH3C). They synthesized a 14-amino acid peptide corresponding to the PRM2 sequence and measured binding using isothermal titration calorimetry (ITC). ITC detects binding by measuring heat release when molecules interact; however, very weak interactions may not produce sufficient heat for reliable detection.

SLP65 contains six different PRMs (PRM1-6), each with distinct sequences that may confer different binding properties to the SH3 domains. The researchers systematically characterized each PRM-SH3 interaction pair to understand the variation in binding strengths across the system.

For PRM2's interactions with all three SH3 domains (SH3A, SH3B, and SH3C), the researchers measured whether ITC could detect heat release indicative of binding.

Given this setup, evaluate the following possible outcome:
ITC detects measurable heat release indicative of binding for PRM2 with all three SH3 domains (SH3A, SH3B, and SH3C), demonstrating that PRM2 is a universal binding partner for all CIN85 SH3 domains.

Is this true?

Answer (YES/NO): NO